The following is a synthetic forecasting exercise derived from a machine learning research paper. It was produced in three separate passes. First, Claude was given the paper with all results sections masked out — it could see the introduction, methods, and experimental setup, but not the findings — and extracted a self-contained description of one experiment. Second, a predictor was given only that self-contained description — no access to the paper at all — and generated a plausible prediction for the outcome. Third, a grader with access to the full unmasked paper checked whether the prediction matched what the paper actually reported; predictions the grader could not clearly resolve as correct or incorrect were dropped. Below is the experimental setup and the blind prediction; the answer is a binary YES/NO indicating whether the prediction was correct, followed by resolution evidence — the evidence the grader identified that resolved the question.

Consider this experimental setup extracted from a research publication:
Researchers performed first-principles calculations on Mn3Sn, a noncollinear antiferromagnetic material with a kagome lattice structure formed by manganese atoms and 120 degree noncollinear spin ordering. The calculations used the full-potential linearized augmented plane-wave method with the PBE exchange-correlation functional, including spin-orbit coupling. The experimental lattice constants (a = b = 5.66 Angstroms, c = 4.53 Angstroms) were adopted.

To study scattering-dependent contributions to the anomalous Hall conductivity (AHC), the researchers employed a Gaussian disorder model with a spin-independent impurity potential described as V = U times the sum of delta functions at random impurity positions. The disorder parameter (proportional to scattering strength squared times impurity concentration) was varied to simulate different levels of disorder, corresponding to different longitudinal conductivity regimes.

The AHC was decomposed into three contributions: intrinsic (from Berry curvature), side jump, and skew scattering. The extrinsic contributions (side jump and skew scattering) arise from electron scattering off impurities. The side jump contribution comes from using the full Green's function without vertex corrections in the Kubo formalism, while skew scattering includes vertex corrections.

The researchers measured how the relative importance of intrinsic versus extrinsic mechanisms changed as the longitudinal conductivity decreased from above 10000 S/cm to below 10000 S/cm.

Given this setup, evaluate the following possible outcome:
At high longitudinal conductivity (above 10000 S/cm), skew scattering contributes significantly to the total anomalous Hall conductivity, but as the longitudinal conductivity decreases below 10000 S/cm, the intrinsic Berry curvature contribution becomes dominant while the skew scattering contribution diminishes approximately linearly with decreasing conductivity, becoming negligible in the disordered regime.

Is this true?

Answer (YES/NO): NO